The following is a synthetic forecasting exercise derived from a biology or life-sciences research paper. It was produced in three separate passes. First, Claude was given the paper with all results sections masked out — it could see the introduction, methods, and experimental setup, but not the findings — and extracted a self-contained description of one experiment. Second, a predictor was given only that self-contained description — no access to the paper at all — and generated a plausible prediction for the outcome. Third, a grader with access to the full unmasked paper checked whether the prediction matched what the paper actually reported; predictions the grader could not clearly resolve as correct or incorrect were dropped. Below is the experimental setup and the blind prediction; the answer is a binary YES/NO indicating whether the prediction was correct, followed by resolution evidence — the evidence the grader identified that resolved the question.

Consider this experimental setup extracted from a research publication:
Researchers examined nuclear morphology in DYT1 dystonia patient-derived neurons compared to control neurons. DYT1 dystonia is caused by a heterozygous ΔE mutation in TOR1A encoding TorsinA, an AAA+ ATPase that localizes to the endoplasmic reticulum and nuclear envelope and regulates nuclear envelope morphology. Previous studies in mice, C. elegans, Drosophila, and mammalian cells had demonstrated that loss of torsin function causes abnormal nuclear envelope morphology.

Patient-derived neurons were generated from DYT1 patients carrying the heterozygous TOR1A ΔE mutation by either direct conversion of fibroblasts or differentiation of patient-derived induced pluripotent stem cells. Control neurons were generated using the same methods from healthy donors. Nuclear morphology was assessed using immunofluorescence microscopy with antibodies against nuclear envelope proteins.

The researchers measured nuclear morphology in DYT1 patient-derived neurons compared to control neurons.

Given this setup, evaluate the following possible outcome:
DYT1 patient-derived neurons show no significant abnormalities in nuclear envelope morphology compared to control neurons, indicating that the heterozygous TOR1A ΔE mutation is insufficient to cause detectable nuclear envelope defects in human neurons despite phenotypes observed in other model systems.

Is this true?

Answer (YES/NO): NO